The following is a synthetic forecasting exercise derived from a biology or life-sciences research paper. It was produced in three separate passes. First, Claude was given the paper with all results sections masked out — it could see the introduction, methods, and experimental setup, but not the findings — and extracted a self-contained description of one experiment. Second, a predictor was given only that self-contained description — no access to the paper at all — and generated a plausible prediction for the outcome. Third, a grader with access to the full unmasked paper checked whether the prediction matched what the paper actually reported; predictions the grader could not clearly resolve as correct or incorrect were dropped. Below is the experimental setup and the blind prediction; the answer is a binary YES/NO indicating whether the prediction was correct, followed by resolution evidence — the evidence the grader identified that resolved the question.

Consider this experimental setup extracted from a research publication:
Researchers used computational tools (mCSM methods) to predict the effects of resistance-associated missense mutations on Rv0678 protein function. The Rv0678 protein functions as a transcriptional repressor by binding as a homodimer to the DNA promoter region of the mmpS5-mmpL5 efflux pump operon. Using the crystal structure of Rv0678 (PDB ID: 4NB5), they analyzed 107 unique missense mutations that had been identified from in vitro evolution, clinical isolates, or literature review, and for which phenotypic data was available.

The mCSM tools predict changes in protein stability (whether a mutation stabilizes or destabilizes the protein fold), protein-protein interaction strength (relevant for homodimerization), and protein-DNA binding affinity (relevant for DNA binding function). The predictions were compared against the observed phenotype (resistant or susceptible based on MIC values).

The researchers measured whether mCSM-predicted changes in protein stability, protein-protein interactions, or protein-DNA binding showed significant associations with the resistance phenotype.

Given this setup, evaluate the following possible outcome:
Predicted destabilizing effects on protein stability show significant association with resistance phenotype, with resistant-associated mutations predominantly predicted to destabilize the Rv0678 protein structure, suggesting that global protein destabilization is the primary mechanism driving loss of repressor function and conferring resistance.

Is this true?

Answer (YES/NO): NO